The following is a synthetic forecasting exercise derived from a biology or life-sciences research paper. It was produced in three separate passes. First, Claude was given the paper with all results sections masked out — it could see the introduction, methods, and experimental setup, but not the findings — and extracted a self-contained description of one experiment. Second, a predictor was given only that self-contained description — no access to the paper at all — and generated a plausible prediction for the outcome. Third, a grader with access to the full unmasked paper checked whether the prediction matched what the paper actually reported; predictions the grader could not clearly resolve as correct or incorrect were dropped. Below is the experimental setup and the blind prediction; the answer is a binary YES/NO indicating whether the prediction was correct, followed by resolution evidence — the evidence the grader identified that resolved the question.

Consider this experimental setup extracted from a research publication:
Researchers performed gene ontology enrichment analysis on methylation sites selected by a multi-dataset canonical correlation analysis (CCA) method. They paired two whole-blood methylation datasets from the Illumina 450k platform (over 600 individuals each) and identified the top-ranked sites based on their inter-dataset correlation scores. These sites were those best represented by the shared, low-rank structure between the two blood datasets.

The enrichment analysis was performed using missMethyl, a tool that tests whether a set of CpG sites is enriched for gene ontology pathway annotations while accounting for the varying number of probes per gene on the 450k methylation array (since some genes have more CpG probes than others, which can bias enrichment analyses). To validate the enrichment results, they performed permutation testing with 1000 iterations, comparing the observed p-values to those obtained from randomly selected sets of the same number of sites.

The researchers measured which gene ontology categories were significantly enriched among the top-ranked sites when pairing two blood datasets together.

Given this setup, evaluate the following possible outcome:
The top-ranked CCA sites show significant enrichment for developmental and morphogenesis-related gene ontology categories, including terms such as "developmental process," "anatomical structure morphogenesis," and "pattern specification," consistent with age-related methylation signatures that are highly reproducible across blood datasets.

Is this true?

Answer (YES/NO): NO